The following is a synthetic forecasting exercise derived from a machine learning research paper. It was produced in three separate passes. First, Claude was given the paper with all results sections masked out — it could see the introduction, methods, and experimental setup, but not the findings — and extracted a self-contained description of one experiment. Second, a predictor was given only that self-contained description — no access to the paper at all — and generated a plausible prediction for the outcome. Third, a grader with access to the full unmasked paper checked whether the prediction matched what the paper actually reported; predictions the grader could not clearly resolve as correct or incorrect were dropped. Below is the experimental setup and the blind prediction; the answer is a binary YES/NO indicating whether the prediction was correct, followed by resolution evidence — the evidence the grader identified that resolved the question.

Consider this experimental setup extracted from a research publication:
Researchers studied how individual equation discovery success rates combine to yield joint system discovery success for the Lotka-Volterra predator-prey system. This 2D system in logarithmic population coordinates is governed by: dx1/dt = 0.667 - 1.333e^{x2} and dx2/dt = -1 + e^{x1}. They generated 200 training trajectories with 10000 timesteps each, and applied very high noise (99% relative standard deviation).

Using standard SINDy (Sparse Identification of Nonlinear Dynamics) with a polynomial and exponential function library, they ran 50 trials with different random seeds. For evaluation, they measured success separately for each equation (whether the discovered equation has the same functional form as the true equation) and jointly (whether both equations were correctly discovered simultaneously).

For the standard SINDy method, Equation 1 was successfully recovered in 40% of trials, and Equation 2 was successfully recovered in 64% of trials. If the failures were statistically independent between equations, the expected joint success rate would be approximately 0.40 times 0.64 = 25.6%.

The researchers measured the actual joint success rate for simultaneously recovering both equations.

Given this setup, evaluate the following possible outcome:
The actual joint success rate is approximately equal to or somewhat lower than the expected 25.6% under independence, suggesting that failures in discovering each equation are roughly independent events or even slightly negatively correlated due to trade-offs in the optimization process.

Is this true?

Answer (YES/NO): YES